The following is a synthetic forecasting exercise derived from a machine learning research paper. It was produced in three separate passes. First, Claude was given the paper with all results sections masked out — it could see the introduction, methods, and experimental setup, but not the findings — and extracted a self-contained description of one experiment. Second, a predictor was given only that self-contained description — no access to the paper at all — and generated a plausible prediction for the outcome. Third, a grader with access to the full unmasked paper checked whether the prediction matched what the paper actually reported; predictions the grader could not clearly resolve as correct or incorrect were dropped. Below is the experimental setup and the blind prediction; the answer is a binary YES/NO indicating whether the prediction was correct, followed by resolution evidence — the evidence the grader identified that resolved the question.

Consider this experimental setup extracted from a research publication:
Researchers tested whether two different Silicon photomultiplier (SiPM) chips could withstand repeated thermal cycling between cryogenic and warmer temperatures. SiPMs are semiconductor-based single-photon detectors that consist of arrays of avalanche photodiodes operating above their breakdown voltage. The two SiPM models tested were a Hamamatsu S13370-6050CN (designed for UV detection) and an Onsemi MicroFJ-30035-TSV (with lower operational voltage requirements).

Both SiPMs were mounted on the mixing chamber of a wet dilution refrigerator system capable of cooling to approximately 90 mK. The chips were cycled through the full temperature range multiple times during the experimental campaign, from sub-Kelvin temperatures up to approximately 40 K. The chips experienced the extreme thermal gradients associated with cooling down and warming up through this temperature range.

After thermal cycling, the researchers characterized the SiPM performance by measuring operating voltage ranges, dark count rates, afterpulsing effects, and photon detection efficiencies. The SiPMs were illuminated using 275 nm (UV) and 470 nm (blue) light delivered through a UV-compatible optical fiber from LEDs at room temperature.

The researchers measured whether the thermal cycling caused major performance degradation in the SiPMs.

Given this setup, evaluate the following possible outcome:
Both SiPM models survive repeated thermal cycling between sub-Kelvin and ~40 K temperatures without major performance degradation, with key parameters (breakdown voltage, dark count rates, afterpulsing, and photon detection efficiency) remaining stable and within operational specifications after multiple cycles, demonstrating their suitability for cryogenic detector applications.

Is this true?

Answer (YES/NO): YES